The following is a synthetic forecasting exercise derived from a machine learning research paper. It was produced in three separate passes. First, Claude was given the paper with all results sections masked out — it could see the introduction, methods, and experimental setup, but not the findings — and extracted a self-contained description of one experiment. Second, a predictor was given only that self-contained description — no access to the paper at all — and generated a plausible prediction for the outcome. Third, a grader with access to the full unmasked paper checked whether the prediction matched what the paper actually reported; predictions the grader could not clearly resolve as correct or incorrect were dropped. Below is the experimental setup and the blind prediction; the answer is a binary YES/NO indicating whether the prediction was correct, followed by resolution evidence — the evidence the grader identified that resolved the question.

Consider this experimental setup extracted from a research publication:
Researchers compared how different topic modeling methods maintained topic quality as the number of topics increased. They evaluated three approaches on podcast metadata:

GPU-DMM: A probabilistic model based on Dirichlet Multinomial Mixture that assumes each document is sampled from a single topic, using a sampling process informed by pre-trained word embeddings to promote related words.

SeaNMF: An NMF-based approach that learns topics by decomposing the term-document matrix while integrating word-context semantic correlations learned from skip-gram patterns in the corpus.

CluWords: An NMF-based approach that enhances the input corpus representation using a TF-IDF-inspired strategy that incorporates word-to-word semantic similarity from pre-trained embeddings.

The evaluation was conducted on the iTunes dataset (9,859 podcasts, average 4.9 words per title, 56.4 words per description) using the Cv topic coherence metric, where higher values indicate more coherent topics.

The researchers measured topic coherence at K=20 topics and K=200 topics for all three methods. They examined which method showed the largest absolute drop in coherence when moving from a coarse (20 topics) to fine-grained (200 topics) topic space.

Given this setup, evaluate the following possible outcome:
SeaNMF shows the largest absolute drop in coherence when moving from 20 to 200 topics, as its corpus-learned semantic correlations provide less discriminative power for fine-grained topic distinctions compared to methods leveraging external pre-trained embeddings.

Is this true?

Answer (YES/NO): YES